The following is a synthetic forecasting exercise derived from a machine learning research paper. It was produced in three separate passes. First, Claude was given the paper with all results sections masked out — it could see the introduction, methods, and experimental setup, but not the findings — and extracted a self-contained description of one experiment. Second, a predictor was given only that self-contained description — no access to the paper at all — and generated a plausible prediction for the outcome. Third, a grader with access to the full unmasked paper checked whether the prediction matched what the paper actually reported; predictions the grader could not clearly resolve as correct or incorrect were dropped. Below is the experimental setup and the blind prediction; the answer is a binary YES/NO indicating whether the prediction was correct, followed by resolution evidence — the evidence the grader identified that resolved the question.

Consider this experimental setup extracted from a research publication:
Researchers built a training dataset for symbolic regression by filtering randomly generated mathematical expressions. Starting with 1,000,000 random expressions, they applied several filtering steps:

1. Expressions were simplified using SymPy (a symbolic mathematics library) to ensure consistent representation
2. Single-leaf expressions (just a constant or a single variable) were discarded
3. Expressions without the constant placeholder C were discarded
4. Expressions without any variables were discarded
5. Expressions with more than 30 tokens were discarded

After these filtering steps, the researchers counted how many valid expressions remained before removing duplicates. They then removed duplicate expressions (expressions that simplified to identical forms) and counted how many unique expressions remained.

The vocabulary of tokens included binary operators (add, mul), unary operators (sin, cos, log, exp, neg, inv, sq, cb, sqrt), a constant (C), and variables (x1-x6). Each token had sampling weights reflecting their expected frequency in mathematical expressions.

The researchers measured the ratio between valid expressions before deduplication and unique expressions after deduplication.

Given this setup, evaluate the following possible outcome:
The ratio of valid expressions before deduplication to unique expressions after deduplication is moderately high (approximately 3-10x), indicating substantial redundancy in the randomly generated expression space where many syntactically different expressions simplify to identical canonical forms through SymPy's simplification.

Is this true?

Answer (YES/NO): YES